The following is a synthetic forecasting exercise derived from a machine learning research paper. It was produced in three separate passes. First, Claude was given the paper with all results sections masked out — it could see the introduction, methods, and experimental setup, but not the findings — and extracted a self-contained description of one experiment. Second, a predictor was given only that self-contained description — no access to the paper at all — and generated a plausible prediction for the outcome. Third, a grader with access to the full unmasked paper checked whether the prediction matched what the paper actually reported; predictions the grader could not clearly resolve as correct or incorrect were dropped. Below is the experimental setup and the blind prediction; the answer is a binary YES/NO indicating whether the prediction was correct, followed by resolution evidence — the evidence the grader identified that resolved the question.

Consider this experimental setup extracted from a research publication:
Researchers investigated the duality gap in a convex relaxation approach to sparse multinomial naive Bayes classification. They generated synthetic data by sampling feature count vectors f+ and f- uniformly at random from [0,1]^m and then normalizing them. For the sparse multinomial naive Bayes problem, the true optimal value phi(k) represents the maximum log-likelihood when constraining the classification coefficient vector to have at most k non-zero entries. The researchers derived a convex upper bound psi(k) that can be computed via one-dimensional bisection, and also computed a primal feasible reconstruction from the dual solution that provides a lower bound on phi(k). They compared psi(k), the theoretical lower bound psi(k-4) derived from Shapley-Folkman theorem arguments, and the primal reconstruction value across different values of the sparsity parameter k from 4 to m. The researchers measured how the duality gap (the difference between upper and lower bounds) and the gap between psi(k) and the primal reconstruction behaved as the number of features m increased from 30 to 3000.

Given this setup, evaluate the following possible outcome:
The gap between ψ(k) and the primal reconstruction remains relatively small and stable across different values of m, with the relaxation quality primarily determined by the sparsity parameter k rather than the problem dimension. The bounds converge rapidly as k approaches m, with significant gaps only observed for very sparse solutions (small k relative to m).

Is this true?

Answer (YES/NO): NO